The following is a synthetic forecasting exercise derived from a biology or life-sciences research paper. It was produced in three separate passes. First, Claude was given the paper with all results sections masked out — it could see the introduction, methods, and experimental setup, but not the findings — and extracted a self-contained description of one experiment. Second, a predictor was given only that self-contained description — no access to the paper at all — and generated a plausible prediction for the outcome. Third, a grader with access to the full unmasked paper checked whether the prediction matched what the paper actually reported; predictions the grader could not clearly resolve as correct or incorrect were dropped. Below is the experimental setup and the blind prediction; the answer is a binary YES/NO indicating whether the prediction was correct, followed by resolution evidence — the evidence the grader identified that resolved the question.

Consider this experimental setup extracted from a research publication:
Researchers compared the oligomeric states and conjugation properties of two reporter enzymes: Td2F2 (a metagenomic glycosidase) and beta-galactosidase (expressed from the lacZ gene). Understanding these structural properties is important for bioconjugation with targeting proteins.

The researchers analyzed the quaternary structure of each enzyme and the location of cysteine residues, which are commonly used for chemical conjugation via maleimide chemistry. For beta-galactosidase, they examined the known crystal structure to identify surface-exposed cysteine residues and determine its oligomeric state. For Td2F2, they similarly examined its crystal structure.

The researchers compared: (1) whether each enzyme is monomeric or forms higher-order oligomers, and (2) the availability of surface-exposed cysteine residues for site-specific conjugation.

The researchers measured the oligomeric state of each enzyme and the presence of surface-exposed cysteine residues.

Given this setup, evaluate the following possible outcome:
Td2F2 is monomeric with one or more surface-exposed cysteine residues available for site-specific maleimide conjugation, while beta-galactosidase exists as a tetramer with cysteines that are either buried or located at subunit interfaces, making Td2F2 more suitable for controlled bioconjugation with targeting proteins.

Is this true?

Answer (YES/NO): NO